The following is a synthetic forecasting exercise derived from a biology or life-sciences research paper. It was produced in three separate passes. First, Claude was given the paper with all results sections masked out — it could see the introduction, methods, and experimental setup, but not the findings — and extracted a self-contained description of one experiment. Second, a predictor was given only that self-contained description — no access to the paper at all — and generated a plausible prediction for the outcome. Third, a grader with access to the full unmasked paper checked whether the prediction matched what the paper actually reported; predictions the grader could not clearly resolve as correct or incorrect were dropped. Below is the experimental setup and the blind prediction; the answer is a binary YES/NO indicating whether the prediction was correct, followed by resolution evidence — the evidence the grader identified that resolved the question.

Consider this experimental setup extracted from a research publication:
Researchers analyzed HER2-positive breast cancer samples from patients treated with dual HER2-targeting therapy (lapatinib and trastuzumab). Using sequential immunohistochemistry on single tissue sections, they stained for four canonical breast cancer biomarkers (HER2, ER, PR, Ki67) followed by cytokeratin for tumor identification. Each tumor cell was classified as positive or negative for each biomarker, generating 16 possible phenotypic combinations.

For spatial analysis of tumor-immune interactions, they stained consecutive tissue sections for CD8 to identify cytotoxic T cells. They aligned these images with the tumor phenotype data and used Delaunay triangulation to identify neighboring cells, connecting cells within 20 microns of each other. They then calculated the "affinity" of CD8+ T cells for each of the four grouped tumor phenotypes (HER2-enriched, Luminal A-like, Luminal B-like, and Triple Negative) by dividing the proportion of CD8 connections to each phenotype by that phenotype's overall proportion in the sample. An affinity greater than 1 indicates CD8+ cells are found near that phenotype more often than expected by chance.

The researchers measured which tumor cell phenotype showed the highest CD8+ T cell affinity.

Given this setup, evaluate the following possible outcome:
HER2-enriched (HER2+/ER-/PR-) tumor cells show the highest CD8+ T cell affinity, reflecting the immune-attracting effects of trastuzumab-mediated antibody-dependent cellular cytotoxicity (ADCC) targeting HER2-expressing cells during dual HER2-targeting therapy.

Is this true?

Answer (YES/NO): NO